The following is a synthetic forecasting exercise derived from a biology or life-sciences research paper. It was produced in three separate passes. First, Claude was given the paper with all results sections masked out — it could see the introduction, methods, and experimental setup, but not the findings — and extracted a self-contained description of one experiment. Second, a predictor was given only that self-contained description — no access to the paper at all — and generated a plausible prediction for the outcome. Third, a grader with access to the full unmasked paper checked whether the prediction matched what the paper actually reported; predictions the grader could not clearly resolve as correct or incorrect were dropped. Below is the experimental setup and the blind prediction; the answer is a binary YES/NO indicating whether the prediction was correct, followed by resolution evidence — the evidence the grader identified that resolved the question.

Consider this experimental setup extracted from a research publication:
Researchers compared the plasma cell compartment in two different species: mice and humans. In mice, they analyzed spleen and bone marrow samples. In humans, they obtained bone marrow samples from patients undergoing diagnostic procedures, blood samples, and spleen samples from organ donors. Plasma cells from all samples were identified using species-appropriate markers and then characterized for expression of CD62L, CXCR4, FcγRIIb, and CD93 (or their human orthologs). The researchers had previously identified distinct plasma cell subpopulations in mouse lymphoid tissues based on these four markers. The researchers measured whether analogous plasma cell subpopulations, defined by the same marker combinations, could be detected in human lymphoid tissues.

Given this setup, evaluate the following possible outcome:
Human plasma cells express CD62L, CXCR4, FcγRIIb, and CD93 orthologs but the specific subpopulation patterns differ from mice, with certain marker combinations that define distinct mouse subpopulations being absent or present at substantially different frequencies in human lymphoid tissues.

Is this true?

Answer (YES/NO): NO